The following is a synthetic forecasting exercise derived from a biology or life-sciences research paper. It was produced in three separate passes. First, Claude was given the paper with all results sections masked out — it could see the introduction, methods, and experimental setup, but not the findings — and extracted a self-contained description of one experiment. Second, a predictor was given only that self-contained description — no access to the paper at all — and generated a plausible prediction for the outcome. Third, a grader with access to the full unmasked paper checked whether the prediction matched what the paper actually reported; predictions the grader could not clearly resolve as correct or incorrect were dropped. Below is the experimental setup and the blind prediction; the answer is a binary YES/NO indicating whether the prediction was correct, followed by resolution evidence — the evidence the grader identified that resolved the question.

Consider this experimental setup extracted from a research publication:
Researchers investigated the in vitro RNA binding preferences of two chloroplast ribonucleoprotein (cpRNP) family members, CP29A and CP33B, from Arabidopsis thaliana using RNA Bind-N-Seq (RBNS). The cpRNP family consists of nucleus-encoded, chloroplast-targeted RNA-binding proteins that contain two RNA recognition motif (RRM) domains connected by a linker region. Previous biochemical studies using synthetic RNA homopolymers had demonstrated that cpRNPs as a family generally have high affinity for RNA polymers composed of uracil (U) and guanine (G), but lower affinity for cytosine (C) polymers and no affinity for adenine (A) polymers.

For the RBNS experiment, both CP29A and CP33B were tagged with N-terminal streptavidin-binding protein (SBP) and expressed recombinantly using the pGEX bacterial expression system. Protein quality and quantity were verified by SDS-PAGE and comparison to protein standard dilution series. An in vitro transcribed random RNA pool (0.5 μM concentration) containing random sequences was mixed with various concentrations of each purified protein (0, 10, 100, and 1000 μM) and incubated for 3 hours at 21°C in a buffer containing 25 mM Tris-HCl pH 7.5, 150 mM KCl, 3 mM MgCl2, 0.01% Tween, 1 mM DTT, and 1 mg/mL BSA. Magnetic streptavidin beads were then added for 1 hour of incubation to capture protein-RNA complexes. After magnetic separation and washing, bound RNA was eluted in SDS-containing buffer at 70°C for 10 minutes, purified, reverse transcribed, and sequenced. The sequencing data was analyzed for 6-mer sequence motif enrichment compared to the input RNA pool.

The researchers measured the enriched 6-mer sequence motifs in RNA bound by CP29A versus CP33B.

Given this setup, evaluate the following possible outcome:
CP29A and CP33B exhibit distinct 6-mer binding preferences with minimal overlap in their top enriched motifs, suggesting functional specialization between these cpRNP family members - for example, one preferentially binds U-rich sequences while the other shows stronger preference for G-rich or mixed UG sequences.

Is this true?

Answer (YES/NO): YES